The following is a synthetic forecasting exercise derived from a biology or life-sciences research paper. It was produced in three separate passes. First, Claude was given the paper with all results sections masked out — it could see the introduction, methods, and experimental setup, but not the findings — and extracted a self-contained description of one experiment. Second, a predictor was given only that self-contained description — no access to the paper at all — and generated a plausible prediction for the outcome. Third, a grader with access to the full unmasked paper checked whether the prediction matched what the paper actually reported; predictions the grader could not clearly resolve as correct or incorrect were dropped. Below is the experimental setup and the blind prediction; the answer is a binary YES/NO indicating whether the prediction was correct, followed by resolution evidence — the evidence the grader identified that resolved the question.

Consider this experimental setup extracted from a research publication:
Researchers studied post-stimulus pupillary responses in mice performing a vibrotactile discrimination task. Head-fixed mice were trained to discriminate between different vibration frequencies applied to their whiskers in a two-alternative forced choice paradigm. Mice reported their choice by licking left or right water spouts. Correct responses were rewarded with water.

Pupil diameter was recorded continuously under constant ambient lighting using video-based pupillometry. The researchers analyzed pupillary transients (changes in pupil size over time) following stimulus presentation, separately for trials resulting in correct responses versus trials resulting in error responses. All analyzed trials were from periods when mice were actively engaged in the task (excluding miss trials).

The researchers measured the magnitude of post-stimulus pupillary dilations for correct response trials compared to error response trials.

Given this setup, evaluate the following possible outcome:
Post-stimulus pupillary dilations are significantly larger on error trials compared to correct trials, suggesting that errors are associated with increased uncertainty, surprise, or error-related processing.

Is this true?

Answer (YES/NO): NO